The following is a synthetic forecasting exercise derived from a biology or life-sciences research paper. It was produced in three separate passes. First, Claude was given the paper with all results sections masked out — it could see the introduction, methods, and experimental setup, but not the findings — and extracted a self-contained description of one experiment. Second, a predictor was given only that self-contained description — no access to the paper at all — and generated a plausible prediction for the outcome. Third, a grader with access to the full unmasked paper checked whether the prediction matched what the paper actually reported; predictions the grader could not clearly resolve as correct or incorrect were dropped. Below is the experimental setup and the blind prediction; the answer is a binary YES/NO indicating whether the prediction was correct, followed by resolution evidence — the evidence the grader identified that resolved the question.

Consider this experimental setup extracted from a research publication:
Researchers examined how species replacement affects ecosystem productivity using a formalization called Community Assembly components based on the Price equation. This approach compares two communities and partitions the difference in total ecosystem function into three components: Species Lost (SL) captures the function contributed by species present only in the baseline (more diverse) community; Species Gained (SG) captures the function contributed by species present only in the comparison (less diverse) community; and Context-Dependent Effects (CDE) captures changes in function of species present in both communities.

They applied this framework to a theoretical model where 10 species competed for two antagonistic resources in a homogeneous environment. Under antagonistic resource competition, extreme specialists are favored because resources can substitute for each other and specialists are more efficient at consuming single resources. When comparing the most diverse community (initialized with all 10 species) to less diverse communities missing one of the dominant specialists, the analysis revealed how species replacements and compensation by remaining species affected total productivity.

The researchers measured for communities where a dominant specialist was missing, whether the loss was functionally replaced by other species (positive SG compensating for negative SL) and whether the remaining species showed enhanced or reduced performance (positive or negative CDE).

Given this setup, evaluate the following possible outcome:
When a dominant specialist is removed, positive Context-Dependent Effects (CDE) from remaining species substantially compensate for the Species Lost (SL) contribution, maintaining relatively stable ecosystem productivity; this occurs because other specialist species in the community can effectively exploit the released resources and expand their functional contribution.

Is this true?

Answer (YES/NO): NO